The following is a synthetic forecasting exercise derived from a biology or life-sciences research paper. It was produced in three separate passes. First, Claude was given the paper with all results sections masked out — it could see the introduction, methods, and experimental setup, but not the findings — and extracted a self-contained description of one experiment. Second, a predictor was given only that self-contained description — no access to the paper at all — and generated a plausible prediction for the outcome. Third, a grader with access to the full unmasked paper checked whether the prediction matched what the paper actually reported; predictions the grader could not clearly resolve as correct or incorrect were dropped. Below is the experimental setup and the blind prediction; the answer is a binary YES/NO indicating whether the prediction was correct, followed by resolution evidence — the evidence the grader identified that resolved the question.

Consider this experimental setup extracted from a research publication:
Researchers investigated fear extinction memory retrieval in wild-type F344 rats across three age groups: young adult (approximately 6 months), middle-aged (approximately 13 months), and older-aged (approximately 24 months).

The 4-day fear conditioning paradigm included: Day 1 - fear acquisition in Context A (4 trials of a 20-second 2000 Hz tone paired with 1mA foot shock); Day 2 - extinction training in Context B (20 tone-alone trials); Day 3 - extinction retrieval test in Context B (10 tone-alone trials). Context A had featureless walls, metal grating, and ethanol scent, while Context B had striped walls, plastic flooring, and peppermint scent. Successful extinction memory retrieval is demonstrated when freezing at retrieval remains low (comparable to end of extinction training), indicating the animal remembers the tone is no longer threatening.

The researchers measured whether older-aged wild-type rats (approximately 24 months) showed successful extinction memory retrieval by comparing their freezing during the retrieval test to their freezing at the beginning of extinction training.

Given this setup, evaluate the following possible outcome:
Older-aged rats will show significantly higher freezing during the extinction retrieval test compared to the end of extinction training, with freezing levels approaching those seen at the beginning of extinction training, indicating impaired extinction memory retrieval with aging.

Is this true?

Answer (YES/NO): YES